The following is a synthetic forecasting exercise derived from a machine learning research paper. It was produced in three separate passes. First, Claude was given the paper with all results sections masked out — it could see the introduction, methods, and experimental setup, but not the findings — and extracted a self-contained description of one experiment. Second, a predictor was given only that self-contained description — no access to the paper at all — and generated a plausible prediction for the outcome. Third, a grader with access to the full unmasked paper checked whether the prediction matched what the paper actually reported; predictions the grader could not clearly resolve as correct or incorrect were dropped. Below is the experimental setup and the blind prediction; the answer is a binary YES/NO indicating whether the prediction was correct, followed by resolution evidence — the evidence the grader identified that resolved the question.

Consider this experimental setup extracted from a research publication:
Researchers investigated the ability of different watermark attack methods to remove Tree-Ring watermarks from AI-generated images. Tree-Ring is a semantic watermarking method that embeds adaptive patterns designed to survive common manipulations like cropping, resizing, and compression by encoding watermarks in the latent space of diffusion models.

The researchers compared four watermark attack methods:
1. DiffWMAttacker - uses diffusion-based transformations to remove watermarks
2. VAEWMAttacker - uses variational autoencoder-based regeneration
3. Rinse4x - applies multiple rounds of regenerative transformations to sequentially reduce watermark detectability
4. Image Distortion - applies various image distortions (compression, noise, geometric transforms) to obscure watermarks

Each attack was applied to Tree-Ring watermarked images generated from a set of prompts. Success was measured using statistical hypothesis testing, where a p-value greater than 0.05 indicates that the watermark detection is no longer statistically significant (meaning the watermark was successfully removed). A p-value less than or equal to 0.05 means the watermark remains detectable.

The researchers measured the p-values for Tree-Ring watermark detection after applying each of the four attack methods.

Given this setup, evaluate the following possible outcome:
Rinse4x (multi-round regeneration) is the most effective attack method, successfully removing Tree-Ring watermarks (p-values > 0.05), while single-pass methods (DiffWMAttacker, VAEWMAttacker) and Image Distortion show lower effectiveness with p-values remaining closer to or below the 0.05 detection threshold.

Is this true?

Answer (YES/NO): NO